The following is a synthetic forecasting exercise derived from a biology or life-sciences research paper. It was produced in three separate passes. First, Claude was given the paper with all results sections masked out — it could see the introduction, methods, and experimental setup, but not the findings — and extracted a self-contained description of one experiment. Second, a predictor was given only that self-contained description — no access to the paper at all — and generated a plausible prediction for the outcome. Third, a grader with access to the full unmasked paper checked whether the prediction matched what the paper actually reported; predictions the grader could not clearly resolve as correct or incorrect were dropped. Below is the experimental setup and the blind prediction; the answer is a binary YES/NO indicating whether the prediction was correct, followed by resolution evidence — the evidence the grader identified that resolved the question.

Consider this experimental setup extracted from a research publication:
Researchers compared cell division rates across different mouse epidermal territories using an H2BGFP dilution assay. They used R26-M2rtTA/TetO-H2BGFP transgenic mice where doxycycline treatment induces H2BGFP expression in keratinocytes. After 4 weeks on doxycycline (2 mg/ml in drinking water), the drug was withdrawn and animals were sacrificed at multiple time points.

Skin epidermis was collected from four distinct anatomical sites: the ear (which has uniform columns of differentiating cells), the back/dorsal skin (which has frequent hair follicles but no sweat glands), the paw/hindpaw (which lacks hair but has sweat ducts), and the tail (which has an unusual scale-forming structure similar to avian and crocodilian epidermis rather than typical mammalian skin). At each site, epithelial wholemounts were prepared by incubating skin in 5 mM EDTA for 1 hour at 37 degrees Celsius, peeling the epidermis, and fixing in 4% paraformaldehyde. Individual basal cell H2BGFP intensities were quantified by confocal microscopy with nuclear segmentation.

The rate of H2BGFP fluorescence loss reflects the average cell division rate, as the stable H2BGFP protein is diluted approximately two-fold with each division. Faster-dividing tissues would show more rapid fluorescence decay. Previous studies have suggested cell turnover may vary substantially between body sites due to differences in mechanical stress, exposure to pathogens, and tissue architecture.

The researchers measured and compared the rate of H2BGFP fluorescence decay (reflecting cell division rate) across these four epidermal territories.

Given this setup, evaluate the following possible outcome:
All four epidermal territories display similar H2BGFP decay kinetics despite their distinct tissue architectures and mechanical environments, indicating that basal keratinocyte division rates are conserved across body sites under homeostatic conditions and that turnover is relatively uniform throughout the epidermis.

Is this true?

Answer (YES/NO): NO